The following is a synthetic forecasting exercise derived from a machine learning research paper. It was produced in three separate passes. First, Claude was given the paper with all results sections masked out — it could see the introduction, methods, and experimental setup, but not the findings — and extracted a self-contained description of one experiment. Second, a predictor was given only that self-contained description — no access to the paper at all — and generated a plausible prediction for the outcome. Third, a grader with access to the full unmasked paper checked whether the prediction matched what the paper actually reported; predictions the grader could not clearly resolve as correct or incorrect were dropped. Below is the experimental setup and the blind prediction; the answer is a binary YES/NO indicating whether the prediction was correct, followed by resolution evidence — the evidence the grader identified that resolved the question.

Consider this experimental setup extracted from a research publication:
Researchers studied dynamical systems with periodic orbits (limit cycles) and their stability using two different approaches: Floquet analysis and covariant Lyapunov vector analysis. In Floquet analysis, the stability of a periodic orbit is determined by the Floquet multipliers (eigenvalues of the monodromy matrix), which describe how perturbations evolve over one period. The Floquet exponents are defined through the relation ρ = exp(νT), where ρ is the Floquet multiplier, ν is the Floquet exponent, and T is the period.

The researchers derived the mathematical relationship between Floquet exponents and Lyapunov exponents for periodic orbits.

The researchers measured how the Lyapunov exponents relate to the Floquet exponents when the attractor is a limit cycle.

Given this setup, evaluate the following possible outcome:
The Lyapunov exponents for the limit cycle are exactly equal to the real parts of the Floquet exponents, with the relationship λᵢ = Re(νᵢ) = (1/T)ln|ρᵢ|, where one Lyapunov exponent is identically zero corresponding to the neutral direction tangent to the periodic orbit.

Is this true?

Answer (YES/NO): YES